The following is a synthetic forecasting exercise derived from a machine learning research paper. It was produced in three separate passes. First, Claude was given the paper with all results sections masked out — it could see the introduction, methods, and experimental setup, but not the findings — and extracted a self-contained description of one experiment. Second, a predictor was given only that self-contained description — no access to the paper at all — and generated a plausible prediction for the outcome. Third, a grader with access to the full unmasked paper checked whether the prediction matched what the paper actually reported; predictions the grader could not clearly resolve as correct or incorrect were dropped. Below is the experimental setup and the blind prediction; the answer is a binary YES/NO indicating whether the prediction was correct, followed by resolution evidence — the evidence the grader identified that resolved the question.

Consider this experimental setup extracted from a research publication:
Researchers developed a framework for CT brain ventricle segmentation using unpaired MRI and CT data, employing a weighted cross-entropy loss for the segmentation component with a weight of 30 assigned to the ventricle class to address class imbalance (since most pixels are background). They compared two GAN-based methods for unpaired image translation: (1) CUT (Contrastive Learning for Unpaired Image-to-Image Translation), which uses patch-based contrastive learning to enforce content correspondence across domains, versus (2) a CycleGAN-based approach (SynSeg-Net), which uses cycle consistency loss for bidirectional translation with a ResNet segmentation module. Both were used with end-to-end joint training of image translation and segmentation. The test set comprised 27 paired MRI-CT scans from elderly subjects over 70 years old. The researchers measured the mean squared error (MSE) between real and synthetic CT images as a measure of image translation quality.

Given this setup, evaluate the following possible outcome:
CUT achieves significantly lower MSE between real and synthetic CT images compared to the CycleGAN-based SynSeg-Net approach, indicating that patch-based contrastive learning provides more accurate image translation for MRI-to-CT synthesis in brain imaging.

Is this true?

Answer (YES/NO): YES